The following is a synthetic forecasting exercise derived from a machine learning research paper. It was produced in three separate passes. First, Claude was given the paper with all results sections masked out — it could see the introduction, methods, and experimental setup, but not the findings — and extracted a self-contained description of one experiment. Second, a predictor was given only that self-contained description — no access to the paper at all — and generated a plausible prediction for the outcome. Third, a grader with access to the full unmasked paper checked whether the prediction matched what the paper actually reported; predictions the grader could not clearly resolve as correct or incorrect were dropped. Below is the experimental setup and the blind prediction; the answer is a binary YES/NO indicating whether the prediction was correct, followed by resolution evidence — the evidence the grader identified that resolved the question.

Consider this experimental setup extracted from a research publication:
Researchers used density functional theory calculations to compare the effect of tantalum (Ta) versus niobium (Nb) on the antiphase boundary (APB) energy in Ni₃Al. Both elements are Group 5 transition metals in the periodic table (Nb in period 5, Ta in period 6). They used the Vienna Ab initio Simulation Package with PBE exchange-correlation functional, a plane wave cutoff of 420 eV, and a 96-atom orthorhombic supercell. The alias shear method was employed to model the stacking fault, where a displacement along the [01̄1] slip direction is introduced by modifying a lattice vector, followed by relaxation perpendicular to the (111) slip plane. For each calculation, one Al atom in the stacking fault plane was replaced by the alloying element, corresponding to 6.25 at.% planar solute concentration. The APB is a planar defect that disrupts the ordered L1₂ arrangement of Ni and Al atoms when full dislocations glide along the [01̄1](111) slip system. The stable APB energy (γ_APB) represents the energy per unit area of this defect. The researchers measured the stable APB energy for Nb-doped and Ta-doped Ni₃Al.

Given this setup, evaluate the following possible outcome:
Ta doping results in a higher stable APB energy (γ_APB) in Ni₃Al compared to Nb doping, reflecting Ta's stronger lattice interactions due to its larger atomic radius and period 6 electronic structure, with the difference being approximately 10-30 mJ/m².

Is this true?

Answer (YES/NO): NO